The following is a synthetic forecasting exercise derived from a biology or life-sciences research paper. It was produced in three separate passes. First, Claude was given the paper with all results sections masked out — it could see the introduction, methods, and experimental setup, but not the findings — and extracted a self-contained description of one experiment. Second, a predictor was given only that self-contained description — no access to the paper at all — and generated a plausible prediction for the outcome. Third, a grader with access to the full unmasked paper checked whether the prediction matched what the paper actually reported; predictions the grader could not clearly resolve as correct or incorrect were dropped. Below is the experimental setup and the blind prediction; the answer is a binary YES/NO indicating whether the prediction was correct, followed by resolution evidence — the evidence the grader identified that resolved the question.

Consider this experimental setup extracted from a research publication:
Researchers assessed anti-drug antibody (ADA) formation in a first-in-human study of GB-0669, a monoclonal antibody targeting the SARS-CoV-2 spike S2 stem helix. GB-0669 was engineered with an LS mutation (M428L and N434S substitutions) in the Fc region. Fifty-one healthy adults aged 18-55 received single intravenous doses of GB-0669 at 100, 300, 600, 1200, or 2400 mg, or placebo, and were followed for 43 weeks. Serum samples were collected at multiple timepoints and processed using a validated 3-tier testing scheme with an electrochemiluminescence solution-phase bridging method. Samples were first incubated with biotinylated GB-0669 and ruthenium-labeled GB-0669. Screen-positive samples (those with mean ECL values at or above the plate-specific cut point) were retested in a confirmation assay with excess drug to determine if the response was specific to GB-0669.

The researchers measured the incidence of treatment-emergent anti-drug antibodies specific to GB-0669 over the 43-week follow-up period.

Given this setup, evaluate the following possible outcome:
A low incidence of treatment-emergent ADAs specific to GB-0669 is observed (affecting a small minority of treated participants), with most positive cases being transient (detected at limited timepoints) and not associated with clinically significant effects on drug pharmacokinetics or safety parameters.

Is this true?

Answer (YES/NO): NO